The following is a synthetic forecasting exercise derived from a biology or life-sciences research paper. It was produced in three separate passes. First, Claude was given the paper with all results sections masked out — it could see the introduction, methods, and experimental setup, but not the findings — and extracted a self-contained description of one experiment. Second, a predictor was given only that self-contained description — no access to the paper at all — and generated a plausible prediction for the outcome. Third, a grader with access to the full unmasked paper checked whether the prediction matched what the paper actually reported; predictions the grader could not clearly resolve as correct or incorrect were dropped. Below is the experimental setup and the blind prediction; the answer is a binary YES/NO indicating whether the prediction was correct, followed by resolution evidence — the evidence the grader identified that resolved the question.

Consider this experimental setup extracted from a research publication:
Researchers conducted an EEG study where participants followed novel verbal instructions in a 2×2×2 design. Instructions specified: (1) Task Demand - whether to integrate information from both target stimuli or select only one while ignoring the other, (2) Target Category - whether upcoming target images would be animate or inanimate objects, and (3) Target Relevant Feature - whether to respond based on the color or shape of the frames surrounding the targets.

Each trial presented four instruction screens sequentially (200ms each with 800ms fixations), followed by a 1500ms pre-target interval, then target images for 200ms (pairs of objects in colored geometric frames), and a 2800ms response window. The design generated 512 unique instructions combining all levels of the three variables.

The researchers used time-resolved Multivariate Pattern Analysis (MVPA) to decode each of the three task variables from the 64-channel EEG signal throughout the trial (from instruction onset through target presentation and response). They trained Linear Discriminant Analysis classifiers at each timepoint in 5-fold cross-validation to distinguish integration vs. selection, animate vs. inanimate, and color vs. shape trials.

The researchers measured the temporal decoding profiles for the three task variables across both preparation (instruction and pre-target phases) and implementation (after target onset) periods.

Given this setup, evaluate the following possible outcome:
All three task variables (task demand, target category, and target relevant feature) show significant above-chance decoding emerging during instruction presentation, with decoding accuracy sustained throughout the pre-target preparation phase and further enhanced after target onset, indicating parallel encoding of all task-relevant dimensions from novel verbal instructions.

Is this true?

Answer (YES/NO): NO